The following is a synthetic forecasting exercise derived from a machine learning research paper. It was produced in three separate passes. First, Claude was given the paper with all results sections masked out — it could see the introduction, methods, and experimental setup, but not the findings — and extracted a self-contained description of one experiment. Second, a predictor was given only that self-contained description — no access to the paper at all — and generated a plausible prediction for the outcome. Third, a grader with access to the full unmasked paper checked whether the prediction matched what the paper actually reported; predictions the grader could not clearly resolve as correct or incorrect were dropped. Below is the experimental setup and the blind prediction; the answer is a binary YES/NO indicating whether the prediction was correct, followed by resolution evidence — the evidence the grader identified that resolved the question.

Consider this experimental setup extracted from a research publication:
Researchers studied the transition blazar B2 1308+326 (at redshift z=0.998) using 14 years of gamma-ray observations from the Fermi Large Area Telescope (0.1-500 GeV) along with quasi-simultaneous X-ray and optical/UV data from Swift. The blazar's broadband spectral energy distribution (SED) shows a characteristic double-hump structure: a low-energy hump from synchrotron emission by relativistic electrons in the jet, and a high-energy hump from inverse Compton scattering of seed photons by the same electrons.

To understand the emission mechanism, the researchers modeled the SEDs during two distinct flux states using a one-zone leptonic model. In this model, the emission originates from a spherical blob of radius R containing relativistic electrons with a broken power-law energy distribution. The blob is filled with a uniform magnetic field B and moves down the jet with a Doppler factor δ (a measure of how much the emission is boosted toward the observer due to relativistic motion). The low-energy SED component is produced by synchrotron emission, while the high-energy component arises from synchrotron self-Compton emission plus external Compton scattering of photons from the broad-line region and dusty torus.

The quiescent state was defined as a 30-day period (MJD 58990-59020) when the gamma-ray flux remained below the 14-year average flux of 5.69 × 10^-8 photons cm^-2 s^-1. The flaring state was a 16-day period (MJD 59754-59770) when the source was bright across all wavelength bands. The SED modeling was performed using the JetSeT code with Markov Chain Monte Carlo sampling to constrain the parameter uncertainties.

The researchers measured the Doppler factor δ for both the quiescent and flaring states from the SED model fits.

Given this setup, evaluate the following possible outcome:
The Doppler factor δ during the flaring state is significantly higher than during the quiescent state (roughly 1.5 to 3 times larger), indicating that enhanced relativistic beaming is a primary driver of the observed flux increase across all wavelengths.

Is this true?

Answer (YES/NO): YES